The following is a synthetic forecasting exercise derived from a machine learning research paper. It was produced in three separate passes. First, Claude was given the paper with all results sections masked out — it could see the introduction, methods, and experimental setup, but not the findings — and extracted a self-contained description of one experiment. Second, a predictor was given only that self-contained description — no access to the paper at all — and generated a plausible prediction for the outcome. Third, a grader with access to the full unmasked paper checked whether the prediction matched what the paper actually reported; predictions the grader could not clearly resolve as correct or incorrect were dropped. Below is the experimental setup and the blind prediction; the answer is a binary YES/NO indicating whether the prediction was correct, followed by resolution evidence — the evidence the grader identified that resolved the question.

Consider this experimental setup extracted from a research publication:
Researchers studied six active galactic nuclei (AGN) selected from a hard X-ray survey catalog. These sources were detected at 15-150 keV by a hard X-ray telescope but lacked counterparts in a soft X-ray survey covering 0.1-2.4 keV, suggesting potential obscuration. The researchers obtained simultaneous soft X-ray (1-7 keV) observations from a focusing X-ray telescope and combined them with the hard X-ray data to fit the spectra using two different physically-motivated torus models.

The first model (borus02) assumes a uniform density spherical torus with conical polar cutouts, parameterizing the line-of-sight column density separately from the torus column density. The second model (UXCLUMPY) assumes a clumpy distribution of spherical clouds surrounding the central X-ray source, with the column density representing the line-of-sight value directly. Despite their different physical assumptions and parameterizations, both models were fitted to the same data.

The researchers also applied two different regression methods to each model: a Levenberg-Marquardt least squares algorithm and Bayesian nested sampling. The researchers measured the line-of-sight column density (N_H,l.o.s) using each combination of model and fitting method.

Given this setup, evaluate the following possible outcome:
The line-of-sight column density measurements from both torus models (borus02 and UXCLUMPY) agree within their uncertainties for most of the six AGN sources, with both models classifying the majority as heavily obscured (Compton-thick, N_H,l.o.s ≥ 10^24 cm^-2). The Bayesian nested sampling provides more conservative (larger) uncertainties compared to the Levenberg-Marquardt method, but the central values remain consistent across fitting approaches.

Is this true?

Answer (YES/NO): NO